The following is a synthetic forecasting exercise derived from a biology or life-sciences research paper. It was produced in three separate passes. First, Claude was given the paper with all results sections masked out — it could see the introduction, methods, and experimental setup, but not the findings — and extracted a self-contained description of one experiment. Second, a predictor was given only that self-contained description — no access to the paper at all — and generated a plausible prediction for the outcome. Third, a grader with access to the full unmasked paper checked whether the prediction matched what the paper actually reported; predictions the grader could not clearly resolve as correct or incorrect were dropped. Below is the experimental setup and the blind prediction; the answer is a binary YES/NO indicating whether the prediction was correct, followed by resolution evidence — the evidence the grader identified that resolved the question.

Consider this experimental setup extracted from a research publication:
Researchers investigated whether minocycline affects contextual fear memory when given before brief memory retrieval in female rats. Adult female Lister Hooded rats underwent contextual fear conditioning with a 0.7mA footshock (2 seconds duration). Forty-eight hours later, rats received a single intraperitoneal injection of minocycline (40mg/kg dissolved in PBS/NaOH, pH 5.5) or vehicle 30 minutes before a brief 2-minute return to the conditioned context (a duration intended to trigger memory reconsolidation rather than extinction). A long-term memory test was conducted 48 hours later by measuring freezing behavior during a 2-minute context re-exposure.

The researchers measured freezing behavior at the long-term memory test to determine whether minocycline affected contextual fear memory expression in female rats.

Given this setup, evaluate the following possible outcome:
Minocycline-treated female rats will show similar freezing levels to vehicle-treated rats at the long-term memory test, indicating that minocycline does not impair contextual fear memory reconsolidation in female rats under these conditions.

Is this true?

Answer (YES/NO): NO